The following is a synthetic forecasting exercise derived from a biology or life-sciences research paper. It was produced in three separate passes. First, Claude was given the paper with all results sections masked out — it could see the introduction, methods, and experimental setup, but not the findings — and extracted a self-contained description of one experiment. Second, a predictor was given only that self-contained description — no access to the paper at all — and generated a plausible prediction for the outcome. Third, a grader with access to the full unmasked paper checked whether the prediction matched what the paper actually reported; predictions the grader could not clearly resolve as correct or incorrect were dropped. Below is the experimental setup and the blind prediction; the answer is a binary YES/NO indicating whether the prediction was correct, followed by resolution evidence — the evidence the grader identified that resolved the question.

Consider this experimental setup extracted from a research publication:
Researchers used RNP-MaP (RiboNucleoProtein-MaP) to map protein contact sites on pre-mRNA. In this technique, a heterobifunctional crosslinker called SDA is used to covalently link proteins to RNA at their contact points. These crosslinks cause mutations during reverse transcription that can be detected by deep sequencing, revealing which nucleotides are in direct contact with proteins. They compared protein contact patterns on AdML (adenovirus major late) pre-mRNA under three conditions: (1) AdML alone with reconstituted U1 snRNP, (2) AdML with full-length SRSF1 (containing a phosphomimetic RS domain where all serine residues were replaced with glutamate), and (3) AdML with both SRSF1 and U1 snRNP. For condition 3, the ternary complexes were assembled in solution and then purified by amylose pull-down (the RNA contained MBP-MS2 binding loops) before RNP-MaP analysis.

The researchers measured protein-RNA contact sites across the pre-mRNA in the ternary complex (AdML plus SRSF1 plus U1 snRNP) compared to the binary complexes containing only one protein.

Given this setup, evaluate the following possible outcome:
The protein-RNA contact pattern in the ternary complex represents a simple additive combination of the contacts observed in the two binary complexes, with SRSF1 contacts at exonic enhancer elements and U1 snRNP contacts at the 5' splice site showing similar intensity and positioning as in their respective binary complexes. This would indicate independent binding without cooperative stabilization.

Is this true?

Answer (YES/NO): NO